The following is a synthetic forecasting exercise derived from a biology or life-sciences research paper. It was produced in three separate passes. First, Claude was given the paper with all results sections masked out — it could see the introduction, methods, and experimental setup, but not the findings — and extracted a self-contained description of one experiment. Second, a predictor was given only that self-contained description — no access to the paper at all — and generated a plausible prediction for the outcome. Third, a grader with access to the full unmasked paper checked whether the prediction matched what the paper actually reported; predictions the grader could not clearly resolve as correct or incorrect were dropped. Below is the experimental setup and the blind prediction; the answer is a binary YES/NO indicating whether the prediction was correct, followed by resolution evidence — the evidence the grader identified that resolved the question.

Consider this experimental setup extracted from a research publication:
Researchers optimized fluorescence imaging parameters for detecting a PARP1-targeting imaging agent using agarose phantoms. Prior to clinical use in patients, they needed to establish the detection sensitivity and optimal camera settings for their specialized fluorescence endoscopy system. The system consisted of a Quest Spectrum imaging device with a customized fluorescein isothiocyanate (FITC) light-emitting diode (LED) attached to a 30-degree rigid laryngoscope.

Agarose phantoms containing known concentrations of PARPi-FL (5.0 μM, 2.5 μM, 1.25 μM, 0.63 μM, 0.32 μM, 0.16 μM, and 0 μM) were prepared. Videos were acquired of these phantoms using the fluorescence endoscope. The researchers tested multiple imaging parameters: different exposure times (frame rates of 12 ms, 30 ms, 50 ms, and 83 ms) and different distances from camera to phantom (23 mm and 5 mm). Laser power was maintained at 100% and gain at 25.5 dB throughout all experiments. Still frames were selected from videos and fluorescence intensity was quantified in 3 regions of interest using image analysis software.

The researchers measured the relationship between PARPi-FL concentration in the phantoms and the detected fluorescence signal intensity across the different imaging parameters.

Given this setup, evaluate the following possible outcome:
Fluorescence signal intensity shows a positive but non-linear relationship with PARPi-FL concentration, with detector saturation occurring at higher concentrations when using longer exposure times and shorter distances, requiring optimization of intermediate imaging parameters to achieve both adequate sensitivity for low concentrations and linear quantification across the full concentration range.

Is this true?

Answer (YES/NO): NO